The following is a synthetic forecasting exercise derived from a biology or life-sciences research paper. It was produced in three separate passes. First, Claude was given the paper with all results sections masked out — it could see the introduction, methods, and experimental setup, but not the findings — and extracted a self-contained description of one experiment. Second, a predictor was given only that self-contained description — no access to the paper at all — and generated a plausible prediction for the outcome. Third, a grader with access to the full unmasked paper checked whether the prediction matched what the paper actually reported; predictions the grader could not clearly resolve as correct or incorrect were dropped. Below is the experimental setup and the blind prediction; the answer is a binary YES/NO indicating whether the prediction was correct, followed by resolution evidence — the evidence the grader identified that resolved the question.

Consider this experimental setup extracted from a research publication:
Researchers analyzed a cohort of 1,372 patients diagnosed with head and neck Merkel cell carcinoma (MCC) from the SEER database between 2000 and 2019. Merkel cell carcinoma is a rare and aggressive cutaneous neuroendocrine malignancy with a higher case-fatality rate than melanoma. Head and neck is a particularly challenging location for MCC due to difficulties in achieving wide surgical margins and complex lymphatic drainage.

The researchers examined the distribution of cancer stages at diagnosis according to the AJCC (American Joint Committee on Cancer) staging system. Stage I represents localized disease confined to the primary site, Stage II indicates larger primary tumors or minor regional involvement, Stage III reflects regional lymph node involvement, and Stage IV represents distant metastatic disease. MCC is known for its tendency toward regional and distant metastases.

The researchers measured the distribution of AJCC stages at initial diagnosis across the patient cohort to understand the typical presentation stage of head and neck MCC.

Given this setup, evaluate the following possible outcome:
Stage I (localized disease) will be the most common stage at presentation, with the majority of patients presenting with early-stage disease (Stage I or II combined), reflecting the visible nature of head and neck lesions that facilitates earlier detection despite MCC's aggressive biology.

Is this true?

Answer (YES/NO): YES